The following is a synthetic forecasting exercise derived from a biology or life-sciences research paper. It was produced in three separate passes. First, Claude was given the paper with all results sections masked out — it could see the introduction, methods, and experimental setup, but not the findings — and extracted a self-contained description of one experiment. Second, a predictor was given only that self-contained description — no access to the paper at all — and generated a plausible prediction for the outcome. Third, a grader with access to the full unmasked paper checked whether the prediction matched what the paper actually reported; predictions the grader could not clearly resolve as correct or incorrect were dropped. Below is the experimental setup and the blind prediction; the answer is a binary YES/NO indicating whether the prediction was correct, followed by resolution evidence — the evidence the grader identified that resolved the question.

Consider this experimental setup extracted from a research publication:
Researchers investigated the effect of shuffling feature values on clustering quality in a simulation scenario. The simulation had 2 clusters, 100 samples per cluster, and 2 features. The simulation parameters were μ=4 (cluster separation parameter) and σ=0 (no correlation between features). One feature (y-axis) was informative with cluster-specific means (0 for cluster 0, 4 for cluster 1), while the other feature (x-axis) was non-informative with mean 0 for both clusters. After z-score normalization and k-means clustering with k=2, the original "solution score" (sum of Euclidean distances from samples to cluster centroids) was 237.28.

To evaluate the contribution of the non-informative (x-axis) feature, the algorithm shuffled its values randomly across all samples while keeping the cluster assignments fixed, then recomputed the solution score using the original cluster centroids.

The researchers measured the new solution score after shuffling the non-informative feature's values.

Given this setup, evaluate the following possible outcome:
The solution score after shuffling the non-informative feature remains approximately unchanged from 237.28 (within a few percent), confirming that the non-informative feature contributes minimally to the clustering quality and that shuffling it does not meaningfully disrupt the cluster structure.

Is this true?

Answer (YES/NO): YES